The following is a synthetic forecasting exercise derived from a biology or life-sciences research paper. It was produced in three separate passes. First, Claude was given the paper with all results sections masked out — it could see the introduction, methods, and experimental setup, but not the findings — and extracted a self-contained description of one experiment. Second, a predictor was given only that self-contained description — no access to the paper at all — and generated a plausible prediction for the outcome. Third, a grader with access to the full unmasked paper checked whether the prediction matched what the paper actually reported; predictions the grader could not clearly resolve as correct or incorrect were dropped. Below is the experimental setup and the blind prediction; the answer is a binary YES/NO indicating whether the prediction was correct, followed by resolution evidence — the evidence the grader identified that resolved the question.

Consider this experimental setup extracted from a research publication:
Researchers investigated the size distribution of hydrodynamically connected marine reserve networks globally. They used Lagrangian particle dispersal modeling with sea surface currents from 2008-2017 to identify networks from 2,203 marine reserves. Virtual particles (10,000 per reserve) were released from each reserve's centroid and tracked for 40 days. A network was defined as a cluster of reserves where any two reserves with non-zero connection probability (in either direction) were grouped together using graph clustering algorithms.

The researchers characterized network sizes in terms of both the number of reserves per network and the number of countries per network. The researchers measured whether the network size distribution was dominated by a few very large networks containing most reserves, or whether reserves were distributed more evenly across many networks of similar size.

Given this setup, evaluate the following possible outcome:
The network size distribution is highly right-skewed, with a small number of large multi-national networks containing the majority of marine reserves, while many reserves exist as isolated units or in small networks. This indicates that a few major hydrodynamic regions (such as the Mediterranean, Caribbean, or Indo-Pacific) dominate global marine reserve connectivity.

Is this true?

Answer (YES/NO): YES